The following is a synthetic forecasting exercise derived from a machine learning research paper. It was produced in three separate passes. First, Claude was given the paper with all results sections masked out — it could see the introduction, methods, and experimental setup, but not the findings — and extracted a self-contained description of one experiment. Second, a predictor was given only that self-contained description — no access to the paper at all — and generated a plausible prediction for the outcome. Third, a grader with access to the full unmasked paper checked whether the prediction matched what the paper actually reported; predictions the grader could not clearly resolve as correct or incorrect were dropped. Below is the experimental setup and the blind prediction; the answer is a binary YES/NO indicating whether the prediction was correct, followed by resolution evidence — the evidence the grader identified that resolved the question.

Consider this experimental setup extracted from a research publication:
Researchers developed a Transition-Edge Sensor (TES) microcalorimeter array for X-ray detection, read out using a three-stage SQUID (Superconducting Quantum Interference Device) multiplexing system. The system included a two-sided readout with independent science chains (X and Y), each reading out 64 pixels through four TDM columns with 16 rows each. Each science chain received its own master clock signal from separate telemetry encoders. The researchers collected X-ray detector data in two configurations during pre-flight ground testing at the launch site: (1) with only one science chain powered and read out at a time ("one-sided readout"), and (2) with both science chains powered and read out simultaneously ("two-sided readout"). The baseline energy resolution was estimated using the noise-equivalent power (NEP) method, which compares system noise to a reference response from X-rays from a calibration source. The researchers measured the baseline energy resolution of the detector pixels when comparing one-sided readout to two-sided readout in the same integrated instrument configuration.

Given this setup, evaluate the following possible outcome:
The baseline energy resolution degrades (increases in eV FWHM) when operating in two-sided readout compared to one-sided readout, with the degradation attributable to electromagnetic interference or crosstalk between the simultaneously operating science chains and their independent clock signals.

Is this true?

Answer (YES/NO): YES